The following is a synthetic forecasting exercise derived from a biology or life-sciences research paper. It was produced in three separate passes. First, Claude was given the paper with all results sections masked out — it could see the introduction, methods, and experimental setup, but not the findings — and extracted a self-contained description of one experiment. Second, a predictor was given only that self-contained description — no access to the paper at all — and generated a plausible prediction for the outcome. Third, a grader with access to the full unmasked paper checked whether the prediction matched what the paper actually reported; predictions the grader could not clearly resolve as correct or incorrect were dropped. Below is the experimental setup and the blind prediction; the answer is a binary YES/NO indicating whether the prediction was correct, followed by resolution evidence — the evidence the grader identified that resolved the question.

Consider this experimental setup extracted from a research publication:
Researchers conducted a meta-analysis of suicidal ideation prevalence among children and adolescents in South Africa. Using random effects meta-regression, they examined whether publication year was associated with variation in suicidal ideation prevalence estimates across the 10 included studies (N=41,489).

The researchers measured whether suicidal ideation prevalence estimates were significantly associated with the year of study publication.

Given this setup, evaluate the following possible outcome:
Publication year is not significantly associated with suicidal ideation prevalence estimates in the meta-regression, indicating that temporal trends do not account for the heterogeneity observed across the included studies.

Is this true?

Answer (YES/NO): NO